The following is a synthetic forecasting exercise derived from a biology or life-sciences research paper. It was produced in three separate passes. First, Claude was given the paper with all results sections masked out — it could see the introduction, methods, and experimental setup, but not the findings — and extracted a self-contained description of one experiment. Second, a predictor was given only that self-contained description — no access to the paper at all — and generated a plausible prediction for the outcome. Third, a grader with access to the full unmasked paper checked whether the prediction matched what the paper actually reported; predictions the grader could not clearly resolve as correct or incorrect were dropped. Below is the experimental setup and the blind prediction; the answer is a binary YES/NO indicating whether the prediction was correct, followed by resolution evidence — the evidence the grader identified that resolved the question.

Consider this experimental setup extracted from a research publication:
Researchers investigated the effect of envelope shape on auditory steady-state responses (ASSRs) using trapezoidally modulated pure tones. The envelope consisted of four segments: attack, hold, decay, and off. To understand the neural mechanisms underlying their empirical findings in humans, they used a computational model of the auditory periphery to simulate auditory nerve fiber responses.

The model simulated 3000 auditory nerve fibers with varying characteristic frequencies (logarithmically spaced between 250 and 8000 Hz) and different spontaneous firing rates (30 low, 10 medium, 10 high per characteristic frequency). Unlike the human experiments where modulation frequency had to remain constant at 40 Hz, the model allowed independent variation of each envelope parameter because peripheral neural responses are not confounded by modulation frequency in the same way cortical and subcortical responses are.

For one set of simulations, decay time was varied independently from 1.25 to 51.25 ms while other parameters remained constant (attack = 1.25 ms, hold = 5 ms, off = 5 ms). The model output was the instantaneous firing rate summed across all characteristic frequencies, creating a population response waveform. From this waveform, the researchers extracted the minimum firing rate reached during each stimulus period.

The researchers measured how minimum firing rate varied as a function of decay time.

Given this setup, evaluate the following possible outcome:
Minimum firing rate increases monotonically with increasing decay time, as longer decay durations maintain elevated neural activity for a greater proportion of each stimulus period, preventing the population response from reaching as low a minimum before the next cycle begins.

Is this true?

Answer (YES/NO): NO